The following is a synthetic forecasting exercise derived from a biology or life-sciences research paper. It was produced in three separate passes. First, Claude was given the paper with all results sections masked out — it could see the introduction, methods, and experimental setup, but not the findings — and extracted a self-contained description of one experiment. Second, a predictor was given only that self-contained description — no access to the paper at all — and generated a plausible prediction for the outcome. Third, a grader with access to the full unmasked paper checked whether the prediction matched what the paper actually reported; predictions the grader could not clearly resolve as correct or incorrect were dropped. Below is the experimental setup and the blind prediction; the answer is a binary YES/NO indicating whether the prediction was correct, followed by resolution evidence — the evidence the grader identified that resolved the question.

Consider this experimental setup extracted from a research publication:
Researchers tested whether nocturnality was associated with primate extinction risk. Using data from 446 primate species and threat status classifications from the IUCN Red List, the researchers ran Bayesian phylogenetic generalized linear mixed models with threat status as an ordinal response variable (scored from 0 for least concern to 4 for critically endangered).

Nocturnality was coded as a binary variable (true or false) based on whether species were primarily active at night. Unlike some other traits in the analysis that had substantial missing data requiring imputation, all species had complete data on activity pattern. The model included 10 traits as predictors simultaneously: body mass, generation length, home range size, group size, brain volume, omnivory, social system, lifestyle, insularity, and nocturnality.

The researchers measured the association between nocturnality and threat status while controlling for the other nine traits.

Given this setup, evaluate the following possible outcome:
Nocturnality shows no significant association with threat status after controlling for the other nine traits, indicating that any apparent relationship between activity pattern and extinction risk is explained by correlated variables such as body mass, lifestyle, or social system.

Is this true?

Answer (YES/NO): YES